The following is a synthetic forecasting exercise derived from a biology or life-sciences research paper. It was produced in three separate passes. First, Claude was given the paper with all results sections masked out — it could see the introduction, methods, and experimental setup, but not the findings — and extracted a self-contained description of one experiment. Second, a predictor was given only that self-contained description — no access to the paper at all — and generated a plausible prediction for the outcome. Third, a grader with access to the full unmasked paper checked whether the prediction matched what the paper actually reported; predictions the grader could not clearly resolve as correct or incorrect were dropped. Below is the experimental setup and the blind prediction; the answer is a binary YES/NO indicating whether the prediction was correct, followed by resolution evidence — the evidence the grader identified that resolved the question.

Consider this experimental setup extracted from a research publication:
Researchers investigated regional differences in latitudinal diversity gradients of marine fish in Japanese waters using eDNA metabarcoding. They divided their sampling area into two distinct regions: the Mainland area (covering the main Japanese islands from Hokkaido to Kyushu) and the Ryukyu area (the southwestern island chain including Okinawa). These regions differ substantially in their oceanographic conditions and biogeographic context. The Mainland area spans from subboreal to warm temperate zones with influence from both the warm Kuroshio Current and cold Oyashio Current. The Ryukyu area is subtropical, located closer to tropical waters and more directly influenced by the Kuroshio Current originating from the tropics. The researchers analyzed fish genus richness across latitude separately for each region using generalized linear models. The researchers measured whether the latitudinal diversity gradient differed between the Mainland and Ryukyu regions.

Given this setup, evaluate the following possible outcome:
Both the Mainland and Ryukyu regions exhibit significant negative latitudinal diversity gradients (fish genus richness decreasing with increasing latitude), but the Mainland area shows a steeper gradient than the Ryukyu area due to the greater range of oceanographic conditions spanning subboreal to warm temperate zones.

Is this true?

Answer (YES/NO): NO